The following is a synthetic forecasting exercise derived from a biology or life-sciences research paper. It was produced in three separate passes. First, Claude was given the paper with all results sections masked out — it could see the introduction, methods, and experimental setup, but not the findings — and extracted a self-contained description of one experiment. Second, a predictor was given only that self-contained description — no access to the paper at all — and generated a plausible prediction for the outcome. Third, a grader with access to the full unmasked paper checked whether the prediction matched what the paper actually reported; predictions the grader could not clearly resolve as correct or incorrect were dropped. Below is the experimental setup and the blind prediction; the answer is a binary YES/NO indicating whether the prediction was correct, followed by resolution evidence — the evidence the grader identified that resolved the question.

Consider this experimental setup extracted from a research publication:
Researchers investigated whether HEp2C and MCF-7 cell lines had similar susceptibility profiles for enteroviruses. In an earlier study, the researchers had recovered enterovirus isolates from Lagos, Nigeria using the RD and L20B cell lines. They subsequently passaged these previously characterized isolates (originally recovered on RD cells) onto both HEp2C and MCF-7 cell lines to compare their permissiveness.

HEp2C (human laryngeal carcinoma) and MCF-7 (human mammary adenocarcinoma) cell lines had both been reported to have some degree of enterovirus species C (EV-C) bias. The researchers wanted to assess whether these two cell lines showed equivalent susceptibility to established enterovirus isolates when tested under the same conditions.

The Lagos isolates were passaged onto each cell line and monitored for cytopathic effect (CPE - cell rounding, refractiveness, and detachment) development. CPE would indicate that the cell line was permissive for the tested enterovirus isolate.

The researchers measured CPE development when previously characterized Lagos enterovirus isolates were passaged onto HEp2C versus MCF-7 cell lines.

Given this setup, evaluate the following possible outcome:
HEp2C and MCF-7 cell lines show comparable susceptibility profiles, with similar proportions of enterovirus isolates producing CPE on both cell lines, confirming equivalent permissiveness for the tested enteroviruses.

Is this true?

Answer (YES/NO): NO